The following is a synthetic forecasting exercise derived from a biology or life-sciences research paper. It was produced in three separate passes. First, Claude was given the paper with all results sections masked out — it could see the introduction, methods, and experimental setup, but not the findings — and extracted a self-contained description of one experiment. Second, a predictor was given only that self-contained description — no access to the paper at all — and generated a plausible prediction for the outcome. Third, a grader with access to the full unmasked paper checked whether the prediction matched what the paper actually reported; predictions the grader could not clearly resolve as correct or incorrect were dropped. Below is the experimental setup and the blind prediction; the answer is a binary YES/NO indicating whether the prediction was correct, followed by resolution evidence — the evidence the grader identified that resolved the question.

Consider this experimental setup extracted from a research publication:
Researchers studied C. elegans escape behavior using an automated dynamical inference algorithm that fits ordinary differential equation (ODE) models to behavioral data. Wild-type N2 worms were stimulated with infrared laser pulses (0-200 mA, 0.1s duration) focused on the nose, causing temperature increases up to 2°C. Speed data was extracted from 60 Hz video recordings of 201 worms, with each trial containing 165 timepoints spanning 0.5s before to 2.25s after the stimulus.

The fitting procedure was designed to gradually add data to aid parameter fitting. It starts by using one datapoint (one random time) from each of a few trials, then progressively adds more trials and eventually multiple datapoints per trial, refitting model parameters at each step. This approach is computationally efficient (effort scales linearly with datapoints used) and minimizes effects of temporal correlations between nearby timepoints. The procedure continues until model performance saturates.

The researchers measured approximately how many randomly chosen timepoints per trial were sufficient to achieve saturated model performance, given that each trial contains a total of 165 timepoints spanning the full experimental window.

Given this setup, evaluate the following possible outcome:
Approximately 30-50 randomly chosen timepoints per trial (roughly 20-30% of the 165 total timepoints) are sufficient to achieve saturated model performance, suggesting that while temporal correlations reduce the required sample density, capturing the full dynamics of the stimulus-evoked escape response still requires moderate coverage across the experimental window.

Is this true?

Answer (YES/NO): NO